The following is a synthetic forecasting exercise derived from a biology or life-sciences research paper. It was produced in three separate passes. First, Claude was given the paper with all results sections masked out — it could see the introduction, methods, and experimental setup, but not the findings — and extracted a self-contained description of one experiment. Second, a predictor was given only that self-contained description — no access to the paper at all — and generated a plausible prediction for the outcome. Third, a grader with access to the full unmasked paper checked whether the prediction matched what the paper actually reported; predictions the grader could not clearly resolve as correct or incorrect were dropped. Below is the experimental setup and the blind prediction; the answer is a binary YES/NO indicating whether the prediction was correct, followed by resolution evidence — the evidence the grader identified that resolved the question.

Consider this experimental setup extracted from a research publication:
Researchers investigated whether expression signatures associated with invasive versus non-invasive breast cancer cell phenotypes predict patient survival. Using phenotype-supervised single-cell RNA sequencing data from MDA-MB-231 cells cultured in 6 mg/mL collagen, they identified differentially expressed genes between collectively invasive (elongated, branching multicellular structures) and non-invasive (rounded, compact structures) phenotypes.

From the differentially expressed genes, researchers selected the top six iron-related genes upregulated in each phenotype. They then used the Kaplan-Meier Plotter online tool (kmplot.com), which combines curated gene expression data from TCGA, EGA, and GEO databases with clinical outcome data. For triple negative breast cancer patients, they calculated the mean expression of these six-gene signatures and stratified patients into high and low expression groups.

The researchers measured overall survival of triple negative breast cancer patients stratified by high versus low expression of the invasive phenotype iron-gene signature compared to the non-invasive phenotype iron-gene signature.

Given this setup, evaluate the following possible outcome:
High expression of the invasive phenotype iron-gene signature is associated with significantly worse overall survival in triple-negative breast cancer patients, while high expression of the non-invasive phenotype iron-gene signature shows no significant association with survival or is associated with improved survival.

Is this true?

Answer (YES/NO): YES